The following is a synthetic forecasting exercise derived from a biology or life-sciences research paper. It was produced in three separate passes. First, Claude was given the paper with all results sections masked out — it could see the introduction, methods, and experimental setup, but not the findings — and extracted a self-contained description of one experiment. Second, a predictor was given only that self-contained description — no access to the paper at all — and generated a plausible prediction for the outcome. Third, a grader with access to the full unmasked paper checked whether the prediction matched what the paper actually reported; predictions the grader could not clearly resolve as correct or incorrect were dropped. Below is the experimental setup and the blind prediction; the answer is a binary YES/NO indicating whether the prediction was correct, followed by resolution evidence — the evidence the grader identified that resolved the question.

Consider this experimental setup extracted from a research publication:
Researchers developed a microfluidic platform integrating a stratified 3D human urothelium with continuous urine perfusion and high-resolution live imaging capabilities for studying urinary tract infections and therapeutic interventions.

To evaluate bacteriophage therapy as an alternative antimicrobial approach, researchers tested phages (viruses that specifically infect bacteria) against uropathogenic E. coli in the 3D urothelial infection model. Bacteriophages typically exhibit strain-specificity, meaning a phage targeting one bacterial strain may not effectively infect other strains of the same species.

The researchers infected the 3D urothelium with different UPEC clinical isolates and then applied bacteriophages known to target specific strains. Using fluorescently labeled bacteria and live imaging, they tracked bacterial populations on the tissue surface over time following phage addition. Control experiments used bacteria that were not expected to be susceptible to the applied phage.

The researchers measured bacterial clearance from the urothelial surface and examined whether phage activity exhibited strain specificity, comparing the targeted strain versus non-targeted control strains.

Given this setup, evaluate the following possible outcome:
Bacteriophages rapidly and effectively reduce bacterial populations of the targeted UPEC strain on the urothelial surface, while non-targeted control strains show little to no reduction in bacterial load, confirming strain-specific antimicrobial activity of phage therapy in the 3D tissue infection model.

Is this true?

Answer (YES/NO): YES